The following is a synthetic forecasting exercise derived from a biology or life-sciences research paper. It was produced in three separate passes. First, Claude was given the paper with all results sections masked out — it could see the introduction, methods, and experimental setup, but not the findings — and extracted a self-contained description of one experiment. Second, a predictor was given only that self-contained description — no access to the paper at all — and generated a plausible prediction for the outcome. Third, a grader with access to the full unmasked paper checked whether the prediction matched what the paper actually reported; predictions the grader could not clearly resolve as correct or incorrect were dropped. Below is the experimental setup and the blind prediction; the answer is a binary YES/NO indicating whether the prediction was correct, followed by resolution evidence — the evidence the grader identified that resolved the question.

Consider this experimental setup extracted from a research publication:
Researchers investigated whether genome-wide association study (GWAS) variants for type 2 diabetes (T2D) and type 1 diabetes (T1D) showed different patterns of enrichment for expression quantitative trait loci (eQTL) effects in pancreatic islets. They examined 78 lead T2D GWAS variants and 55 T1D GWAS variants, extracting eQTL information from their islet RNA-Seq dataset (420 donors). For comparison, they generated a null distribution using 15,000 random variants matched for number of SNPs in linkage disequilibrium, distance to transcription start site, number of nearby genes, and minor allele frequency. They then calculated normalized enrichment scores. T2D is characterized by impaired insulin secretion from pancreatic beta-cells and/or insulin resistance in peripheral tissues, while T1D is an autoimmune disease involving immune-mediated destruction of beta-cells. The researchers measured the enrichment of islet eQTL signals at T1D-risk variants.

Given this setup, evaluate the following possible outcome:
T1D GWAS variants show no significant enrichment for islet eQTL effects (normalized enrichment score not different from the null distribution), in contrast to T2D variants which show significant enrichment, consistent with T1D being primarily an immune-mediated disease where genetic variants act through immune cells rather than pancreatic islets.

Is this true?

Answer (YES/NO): YES